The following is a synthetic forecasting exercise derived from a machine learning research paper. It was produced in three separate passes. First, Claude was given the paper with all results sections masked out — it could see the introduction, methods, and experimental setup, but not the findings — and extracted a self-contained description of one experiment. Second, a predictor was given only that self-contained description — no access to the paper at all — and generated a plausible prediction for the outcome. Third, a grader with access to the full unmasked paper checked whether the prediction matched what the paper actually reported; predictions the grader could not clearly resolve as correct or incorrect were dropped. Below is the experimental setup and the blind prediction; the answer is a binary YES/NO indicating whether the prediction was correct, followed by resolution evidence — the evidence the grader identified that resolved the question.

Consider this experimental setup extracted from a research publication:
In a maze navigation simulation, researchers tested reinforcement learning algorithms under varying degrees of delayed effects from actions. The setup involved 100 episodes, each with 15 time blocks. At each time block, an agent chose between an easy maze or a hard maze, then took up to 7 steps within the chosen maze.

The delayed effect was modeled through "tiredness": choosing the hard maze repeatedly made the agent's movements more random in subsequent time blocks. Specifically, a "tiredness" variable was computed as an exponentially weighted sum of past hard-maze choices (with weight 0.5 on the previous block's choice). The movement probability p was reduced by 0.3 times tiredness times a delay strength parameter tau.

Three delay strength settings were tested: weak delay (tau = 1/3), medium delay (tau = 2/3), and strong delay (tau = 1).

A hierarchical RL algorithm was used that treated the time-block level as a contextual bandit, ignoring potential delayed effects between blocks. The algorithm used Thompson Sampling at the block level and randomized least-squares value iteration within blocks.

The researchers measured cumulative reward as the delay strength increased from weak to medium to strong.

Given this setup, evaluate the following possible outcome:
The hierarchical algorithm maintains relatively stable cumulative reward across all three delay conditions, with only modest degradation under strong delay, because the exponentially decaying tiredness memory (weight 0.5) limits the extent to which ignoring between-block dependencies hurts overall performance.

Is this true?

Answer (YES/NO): YES